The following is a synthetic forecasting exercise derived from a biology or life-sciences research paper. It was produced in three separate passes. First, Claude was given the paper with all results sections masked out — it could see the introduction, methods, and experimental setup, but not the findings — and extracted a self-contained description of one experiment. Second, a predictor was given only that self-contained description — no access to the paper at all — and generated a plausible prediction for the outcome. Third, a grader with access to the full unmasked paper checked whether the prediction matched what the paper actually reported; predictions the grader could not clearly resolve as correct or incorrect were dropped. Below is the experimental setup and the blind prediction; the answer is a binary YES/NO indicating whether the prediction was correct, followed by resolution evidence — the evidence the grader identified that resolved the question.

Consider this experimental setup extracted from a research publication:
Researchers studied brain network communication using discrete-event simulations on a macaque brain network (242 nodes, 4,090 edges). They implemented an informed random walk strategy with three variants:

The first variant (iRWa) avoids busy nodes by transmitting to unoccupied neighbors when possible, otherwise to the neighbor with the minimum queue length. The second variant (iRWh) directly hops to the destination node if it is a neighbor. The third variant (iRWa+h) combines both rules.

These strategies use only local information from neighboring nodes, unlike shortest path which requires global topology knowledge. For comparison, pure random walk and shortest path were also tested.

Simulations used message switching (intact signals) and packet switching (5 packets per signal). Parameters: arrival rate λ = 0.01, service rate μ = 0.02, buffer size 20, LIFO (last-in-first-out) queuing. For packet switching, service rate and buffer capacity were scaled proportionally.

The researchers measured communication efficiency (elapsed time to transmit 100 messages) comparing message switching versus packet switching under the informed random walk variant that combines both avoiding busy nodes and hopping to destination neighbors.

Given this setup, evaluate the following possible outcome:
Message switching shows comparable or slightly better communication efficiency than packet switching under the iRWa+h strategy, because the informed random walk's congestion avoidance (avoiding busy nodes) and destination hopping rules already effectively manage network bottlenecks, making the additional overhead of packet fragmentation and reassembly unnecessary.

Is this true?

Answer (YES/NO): NO